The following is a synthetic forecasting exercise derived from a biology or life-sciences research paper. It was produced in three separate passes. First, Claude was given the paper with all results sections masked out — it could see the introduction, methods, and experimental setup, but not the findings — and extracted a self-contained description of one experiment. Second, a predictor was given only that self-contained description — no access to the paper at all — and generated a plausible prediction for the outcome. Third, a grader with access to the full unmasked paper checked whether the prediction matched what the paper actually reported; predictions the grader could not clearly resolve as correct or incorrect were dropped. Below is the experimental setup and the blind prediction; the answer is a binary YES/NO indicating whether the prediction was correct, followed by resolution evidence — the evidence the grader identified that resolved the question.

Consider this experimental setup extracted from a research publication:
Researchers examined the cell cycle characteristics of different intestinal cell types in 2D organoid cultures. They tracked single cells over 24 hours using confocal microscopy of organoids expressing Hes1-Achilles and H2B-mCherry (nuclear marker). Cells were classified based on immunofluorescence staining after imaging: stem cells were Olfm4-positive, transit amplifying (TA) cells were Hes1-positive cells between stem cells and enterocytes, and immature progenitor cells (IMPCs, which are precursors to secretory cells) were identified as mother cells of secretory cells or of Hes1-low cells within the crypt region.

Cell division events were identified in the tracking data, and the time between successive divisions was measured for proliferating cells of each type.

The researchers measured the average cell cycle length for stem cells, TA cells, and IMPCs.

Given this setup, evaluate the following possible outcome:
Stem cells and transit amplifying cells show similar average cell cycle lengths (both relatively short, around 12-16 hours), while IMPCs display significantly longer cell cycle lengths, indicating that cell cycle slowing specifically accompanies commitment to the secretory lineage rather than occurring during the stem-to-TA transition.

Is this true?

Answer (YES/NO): YES